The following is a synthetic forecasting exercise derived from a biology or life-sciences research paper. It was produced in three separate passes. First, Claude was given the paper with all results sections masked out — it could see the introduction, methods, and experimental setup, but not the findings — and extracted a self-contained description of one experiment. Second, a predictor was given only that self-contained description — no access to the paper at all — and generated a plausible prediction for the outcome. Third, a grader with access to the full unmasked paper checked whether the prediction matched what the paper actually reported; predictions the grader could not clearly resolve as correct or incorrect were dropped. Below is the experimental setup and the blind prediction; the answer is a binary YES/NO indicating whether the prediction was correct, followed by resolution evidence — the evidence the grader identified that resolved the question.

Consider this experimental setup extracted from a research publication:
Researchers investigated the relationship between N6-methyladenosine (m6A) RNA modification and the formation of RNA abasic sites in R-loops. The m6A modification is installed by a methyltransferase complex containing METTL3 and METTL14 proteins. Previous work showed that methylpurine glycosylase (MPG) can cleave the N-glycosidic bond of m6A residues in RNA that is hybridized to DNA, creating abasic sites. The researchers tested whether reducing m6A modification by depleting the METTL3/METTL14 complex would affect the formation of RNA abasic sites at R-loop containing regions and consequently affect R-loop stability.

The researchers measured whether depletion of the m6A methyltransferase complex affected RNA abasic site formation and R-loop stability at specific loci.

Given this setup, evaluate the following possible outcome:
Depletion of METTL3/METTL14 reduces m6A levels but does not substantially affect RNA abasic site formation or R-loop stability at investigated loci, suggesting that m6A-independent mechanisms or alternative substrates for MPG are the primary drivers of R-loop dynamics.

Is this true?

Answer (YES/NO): NO